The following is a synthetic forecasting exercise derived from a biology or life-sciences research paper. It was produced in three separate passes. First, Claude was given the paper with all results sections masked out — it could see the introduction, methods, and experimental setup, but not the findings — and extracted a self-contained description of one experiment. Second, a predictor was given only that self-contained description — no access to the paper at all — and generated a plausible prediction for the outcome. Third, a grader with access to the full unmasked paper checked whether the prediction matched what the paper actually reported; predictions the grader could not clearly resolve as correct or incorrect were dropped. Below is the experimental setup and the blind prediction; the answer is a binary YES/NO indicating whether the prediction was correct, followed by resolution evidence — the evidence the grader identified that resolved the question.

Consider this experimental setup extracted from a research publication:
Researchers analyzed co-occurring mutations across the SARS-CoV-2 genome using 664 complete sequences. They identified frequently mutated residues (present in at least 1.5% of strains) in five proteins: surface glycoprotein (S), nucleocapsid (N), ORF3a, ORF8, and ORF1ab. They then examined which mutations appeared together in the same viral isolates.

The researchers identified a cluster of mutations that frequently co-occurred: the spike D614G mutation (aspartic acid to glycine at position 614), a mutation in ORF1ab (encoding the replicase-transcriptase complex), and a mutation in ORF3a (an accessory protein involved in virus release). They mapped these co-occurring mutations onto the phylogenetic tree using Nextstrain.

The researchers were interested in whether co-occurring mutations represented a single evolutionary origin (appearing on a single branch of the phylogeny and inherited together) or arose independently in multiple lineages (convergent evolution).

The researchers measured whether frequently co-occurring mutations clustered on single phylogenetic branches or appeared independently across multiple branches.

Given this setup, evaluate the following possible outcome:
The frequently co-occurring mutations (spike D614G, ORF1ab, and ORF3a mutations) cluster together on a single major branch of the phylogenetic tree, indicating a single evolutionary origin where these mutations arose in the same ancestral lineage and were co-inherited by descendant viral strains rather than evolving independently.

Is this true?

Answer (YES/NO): YES